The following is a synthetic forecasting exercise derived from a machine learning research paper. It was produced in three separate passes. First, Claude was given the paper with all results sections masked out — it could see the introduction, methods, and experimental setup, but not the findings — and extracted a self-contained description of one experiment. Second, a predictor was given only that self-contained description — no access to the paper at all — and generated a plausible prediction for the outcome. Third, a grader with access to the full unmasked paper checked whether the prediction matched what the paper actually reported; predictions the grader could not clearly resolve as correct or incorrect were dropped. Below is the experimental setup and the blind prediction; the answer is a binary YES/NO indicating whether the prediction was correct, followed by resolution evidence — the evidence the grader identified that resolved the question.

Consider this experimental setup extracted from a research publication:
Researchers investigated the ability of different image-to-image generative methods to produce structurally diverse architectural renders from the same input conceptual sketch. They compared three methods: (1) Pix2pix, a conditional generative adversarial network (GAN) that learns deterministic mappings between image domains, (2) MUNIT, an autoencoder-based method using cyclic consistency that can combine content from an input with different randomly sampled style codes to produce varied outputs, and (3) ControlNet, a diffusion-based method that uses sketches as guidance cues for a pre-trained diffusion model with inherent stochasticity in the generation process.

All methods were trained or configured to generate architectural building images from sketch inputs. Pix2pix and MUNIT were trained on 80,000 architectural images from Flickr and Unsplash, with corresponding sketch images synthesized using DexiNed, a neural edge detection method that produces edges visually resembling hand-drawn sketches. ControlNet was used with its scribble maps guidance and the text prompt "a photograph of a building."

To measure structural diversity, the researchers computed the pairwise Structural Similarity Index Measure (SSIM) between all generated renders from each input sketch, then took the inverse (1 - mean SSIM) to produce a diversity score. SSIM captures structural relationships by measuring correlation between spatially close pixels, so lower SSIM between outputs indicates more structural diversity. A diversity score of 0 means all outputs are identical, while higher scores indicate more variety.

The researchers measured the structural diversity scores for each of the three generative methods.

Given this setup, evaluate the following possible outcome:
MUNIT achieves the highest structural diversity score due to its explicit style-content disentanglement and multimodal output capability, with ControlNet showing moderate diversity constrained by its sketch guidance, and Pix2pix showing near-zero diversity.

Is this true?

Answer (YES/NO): NO